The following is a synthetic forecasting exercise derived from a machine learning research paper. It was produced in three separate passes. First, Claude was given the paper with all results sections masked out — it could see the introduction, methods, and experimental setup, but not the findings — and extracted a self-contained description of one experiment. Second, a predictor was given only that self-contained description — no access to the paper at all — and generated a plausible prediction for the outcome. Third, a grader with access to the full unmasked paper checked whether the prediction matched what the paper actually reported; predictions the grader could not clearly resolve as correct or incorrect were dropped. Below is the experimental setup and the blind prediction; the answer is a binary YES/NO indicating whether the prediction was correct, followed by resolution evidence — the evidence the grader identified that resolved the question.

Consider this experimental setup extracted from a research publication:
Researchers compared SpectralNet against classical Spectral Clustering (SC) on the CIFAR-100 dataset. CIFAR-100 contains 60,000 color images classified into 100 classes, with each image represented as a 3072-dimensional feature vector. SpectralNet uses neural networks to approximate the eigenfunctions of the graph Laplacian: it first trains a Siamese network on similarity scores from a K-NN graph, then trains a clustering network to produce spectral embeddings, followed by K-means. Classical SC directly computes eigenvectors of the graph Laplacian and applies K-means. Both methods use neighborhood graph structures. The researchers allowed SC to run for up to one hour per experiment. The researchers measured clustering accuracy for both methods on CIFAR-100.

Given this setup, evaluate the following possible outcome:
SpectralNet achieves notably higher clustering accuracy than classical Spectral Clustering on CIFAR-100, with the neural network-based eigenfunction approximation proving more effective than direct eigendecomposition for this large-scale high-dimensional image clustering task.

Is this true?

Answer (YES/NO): NO